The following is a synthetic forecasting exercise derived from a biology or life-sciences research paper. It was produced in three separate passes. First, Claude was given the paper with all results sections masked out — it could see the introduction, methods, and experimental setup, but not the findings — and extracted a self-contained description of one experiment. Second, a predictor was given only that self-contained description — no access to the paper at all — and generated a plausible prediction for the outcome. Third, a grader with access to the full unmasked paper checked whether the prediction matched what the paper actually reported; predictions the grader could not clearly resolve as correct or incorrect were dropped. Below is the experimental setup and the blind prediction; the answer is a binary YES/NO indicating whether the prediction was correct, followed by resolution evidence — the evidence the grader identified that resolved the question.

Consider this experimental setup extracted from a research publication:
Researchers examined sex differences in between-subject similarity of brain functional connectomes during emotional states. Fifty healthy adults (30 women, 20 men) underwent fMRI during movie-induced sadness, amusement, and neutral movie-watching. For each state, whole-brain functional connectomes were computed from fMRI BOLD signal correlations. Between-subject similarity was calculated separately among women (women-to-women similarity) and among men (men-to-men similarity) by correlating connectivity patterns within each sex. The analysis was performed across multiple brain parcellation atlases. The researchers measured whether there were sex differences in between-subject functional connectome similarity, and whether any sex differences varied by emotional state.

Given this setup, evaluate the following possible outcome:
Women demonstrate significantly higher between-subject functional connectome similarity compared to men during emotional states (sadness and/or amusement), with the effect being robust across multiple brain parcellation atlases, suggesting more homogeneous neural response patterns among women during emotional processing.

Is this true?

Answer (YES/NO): YES